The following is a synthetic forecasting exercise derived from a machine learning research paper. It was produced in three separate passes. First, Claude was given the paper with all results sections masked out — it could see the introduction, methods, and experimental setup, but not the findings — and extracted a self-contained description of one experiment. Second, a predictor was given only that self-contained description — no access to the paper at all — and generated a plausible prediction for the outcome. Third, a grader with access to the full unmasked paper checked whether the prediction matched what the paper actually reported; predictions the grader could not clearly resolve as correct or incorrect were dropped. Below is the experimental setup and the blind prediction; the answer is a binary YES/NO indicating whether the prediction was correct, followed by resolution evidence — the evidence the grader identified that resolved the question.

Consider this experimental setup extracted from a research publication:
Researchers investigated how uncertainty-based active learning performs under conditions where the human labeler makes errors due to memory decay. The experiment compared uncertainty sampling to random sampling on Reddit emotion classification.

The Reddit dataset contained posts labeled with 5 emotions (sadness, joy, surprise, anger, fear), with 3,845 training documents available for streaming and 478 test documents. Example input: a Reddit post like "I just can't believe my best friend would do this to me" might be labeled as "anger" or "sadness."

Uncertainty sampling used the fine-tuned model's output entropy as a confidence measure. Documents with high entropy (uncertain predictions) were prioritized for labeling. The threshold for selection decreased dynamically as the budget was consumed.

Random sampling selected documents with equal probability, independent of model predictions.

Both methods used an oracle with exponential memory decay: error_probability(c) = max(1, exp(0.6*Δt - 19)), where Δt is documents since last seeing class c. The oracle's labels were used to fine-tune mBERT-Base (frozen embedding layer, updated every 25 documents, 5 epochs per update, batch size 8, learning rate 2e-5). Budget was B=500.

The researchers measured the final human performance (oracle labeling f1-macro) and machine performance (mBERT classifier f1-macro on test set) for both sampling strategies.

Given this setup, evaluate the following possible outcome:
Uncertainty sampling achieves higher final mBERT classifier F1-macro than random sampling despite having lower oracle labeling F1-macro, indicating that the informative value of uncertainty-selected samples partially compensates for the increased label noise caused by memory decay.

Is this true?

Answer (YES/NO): NO